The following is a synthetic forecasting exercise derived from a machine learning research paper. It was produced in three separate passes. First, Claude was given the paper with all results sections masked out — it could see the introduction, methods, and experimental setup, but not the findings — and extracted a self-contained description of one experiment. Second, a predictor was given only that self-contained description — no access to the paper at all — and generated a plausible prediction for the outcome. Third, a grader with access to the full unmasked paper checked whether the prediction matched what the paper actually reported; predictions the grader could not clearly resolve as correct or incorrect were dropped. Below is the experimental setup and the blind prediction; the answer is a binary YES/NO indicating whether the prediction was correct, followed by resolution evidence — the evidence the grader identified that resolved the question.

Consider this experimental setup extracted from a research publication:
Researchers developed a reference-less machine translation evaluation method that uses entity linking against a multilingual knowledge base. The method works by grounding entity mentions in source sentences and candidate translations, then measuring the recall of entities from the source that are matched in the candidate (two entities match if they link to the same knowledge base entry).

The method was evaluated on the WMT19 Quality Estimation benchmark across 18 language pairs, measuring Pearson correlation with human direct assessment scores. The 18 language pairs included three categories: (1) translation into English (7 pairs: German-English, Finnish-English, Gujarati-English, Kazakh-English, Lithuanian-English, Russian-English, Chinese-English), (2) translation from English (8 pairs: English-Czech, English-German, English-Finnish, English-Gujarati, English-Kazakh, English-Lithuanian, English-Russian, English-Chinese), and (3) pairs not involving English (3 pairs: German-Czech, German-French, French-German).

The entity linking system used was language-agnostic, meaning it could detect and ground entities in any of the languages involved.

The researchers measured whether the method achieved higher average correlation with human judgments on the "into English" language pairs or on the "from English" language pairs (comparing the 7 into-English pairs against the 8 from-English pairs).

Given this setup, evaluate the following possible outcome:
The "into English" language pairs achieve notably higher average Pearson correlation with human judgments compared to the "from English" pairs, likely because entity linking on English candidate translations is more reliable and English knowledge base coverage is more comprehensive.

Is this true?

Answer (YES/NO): YES